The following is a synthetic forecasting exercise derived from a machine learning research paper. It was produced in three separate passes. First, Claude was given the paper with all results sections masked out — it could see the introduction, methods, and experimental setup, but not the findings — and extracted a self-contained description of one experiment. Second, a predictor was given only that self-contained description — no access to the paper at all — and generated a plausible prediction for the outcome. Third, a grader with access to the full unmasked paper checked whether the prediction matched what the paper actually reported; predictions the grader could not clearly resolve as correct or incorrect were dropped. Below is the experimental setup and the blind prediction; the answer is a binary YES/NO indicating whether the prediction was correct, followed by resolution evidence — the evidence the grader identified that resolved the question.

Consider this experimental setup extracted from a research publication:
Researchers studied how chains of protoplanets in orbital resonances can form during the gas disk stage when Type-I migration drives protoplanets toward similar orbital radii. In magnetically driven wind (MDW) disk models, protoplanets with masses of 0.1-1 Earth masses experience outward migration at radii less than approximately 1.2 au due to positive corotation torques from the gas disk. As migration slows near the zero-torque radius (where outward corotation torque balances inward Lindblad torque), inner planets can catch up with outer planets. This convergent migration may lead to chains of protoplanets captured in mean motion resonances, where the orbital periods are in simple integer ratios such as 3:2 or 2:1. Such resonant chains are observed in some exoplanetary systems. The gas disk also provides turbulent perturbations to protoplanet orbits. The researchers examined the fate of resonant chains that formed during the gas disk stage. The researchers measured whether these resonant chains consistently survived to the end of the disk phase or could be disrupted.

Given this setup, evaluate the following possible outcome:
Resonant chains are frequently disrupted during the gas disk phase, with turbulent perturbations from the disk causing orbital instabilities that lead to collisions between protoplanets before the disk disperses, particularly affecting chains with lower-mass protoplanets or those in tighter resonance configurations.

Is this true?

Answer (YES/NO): NO